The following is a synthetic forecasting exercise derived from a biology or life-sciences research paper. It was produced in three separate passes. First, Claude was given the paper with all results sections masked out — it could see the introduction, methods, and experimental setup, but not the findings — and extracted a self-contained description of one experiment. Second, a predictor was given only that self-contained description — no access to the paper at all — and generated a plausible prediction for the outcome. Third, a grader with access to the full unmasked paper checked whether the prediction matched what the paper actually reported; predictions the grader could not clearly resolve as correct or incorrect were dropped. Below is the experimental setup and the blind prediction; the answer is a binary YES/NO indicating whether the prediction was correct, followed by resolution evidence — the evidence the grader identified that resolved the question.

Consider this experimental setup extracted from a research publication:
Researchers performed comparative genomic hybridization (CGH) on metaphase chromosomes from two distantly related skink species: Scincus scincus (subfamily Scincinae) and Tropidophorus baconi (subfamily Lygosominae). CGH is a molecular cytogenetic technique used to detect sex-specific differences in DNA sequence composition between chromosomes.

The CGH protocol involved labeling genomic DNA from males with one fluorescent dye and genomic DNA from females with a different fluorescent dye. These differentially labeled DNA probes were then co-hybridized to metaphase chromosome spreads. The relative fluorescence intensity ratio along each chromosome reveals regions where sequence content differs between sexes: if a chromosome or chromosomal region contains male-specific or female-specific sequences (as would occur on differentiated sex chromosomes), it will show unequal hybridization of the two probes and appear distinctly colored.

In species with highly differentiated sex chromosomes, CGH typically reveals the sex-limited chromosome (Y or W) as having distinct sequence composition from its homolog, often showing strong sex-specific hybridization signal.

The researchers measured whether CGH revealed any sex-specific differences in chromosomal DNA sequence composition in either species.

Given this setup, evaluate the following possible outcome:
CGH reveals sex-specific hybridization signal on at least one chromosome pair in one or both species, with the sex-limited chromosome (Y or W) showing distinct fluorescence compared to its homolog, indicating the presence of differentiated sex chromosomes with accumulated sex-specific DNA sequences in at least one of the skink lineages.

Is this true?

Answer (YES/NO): NO